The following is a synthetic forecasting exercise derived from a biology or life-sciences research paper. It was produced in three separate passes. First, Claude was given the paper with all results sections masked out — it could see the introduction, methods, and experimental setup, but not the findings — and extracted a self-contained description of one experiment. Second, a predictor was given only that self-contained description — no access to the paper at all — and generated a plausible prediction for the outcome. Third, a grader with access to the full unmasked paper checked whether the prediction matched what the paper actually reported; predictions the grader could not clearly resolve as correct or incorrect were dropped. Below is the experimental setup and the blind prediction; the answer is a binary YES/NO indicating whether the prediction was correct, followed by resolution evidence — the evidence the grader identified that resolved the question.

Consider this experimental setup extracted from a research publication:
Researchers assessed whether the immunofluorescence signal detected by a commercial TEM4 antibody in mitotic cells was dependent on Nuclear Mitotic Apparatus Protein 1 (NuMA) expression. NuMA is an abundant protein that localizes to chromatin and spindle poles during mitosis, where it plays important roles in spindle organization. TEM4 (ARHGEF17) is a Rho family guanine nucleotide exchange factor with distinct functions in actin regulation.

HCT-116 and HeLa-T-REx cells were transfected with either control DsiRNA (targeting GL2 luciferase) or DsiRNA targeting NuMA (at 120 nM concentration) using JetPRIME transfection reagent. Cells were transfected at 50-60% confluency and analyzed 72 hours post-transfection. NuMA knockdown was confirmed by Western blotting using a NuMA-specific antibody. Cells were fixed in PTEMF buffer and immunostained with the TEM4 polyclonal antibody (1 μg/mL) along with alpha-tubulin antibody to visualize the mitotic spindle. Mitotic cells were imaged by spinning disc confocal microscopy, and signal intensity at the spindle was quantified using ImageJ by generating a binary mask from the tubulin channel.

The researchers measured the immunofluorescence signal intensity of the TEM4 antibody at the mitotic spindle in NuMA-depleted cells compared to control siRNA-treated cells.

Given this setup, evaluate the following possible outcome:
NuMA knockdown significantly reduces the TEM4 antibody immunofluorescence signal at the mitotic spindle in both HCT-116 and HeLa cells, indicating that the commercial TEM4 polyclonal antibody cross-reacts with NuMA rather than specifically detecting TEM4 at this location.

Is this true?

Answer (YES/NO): YES